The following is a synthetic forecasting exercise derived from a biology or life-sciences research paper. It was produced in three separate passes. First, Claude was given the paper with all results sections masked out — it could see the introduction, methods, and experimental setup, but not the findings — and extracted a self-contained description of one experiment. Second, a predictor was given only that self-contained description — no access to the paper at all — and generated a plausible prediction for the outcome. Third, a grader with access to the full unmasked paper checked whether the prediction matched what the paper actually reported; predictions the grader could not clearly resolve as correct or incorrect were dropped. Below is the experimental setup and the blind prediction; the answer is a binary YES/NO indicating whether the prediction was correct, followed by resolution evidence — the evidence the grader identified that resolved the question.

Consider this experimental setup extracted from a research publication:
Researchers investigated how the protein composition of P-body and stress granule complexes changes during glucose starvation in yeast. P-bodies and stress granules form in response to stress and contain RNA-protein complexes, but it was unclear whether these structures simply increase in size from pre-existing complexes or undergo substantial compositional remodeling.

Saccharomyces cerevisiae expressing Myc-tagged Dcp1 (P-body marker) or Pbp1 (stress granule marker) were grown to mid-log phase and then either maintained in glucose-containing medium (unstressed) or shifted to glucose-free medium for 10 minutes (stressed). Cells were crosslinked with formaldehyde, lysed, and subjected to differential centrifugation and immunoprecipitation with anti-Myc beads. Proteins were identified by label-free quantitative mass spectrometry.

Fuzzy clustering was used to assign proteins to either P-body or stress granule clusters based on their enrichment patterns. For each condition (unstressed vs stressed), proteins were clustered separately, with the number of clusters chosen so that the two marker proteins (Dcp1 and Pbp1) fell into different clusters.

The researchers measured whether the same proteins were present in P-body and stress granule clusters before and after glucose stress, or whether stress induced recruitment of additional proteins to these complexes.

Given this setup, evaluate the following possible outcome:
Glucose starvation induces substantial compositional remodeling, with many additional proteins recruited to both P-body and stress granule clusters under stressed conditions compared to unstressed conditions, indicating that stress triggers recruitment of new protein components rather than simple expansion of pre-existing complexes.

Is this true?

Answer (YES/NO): YES